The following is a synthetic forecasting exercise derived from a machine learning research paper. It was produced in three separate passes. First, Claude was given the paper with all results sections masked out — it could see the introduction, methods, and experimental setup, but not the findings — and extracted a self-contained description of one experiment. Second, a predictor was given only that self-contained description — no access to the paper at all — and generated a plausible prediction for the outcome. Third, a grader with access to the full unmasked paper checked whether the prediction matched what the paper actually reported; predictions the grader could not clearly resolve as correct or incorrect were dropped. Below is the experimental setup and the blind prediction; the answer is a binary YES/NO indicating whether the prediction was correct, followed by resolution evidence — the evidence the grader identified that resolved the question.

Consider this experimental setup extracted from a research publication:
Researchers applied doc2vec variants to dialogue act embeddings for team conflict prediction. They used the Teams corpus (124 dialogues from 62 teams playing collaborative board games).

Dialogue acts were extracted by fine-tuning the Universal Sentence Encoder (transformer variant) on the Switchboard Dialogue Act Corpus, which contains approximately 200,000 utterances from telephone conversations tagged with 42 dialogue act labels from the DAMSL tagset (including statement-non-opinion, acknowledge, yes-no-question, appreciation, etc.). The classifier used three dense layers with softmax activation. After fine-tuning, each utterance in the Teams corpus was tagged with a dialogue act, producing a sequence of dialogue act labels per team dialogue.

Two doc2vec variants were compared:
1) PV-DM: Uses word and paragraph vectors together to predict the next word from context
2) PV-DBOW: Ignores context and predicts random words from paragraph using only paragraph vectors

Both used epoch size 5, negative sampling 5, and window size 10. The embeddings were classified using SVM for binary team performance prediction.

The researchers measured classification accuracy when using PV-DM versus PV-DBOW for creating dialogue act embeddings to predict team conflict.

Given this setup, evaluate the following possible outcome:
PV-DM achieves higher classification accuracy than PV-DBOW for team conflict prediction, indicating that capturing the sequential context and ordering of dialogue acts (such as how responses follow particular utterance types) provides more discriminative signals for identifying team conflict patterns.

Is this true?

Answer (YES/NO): YES